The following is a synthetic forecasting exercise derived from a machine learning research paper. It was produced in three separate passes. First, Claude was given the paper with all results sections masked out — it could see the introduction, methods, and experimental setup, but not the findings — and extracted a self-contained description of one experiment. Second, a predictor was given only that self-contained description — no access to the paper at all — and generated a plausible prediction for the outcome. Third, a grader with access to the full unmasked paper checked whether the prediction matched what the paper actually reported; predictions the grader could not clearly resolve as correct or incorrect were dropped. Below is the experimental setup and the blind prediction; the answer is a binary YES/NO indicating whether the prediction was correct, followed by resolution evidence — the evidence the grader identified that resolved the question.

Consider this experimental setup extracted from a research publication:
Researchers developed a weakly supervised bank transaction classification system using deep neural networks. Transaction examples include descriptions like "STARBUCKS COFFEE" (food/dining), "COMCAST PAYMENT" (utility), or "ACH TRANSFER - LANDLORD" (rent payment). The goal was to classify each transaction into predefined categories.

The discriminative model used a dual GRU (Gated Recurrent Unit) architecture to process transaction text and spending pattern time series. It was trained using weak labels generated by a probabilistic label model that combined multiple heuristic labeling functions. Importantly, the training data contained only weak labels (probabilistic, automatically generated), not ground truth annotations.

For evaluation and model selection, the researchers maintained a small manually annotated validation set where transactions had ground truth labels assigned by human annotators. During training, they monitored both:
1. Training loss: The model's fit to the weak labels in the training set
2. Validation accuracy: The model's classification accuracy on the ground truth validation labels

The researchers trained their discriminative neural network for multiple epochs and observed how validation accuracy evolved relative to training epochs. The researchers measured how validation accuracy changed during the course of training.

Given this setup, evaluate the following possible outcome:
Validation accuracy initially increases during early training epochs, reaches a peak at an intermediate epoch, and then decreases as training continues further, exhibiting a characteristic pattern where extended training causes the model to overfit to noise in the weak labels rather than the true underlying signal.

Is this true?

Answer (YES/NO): YES